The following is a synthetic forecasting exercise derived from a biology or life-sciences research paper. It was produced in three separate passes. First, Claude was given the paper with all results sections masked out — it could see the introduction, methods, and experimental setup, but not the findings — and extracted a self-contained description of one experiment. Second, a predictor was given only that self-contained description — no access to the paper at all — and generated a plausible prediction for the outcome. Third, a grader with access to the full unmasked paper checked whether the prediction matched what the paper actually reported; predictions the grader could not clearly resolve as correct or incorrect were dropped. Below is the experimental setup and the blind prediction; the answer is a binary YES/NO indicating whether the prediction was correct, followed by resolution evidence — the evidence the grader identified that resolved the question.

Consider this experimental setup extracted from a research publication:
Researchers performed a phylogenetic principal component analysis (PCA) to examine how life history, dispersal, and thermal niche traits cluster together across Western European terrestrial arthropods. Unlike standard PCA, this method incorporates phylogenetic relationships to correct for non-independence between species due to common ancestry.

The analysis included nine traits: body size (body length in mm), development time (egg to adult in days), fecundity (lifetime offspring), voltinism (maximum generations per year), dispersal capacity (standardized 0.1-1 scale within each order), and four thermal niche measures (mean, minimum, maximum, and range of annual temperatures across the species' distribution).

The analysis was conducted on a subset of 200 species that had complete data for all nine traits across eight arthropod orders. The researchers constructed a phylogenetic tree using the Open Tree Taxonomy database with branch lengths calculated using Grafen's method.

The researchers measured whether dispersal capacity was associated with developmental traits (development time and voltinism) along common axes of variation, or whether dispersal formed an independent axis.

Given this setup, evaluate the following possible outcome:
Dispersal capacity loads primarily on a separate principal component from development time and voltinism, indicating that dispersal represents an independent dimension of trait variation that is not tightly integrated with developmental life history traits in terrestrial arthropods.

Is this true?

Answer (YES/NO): NO